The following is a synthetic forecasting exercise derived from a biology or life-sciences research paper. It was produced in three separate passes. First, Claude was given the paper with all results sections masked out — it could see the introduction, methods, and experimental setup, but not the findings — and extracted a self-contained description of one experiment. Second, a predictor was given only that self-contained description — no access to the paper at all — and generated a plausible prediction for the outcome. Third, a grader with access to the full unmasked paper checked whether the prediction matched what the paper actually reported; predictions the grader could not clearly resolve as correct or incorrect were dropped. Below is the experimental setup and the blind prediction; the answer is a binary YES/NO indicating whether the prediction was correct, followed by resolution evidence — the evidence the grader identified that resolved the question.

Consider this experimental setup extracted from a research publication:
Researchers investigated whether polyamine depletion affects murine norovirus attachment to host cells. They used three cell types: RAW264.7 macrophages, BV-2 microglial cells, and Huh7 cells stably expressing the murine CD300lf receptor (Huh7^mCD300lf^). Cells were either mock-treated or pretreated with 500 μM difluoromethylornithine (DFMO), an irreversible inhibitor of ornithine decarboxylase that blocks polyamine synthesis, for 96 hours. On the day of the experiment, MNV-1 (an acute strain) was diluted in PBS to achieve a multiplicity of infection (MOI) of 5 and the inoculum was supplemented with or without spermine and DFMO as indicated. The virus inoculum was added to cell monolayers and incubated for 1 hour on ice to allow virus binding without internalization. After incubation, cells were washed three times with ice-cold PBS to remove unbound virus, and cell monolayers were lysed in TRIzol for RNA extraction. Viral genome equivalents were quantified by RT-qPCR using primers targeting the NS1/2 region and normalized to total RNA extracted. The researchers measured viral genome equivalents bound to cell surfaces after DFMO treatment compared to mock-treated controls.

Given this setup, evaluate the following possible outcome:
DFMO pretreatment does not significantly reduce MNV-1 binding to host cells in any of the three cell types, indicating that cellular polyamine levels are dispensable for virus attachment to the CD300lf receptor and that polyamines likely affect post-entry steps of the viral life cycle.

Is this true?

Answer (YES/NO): YES